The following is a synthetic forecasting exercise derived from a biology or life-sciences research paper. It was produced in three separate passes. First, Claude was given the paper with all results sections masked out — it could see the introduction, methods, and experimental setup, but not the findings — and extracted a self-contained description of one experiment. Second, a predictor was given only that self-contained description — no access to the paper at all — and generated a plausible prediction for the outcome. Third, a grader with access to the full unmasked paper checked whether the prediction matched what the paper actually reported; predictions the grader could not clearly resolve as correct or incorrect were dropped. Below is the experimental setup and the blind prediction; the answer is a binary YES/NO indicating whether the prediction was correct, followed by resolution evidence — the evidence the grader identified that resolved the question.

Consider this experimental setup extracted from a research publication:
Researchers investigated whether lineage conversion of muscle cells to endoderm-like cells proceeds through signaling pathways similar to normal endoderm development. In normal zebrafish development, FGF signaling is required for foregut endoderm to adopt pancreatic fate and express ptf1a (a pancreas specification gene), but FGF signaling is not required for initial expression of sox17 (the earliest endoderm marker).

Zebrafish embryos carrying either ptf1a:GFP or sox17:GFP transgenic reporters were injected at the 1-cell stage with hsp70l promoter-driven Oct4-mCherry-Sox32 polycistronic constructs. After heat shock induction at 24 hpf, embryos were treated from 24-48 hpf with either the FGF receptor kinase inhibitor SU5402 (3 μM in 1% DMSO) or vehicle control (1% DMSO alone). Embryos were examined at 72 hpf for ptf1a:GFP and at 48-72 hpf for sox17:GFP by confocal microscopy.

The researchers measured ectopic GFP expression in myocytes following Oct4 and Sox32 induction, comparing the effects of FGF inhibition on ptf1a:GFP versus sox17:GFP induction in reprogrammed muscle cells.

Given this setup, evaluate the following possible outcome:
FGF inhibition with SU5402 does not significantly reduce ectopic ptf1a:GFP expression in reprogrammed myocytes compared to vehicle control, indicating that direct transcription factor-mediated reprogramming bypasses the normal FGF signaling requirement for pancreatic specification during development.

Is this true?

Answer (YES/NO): NO